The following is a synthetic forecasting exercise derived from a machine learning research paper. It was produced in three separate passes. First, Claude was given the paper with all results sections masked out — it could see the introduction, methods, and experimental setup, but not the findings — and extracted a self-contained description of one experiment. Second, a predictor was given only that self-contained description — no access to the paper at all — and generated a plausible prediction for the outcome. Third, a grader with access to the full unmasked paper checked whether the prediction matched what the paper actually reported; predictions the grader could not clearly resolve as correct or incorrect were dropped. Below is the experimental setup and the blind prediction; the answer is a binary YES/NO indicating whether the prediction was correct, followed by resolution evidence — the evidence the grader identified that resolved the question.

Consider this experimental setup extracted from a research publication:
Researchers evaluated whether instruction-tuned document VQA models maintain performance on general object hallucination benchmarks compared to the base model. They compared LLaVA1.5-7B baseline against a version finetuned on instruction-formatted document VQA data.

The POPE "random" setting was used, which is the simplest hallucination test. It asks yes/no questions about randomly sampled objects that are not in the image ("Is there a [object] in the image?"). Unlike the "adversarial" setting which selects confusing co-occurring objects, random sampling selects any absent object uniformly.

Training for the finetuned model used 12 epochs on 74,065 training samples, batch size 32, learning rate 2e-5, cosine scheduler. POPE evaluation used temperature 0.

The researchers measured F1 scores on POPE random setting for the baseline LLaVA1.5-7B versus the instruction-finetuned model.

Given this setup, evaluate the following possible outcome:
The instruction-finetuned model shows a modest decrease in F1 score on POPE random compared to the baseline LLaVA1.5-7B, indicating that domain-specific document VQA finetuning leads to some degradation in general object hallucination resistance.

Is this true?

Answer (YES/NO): YES